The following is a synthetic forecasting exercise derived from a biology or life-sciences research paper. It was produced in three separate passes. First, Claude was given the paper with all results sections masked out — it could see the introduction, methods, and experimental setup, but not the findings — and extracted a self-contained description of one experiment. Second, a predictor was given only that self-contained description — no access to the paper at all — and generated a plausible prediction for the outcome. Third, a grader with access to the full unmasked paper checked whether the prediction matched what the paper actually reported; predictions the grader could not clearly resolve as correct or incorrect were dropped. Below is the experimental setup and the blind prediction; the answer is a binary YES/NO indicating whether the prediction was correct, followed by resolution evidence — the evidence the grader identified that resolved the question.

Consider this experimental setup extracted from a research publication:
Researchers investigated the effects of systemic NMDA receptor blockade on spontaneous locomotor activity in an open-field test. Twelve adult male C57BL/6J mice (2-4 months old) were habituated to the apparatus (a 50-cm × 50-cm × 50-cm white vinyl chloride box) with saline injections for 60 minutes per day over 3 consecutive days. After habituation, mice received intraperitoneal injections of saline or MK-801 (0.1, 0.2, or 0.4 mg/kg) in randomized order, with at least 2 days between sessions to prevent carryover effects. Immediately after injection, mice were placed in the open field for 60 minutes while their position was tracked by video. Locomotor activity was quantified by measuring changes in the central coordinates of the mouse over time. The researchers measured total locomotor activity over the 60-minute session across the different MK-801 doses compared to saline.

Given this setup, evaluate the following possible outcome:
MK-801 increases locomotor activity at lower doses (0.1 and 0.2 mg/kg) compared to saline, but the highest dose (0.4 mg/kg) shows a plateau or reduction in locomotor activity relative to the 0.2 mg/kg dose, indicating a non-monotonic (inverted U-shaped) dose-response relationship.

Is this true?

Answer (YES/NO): NO